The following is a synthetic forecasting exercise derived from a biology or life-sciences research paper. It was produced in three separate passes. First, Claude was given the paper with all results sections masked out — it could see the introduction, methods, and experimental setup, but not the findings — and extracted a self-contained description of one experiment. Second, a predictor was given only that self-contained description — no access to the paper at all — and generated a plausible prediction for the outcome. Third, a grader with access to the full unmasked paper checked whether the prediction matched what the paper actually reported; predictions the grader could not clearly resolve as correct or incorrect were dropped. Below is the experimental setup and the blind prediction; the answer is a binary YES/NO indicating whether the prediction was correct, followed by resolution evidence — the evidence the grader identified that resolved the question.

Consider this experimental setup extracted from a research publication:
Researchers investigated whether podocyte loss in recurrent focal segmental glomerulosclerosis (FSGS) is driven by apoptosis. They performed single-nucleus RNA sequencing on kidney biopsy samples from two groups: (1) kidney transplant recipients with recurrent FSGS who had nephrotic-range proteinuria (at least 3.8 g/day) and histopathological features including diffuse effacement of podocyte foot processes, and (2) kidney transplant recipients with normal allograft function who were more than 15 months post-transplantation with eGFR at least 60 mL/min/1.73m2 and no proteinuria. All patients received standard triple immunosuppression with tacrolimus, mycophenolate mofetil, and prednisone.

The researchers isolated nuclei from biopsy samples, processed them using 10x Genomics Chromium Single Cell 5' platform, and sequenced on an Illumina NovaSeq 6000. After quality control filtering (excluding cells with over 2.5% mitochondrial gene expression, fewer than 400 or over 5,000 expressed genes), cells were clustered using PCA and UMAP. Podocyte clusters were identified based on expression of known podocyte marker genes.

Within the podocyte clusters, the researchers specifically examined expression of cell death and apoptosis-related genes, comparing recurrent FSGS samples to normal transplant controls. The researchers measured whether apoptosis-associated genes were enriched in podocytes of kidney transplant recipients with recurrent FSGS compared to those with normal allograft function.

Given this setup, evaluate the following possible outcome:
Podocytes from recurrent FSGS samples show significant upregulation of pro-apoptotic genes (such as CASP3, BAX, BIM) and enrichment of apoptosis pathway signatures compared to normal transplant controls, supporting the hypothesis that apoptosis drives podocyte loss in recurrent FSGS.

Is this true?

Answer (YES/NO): NO